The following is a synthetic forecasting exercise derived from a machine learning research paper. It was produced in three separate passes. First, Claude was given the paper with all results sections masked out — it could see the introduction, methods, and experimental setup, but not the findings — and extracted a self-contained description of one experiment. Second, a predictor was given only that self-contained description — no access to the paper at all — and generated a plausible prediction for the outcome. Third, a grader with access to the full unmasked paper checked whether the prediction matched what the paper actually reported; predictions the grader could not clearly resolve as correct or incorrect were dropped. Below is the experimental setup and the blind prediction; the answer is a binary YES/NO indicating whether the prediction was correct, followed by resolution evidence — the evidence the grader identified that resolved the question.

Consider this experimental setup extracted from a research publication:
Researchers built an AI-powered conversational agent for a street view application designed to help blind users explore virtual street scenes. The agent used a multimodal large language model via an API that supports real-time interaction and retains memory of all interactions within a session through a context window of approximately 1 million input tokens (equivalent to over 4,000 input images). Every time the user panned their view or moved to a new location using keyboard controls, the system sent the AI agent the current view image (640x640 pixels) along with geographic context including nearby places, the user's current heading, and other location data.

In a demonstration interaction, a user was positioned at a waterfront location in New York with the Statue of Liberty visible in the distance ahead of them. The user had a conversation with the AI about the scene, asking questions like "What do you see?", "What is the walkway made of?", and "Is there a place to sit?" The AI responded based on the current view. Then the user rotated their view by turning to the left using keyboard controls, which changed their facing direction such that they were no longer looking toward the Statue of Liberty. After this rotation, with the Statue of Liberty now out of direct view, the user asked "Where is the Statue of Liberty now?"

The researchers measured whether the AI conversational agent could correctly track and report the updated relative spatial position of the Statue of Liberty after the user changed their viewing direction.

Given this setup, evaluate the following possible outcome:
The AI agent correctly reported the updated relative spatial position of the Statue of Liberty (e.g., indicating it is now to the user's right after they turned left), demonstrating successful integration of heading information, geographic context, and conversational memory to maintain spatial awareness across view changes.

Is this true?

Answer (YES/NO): YES